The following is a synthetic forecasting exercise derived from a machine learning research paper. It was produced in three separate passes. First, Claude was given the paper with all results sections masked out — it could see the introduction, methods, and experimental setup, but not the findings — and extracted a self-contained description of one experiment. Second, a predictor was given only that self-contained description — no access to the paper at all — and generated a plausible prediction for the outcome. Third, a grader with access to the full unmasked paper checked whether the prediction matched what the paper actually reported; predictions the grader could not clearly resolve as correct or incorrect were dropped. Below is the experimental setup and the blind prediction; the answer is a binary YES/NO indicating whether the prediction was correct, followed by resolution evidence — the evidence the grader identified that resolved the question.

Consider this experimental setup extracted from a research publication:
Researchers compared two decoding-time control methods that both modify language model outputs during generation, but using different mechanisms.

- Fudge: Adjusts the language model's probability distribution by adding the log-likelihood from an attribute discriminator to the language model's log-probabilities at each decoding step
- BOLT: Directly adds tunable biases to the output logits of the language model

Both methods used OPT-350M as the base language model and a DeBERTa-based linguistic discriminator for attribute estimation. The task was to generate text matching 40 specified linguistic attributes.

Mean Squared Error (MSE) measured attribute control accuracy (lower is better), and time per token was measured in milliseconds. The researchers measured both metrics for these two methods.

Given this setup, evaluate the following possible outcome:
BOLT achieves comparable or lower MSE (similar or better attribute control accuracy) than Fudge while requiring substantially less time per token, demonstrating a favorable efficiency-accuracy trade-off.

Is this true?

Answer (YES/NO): NO